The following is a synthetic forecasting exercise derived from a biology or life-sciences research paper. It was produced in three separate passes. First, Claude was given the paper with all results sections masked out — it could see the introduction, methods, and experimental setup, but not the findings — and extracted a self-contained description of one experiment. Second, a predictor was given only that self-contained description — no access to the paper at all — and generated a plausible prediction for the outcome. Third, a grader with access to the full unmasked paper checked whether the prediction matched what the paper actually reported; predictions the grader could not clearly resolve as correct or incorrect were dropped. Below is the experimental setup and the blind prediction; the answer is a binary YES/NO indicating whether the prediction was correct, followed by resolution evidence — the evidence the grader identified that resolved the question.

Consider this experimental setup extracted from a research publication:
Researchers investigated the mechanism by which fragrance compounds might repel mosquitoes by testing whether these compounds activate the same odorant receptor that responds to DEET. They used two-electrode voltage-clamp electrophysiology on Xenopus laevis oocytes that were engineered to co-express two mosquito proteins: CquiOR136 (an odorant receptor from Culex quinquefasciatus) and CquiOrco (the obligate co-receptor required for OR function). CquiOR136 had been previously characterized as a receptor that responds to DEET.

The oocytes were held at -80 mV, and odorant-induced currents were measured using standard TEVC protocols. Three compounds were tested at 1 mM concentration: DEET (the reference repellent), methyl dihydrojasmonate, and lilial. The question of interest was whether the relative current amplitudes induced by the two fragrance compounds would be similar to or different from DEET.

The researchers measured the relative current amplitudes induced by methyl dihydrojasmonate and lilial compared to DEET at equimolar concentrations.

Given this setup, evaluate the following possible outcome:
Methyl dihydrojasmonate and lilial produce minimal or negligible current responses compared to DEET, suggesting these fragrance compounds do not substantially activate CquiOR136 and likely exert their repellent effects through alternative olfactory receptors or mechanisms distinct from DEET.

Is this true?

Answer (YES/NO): NO